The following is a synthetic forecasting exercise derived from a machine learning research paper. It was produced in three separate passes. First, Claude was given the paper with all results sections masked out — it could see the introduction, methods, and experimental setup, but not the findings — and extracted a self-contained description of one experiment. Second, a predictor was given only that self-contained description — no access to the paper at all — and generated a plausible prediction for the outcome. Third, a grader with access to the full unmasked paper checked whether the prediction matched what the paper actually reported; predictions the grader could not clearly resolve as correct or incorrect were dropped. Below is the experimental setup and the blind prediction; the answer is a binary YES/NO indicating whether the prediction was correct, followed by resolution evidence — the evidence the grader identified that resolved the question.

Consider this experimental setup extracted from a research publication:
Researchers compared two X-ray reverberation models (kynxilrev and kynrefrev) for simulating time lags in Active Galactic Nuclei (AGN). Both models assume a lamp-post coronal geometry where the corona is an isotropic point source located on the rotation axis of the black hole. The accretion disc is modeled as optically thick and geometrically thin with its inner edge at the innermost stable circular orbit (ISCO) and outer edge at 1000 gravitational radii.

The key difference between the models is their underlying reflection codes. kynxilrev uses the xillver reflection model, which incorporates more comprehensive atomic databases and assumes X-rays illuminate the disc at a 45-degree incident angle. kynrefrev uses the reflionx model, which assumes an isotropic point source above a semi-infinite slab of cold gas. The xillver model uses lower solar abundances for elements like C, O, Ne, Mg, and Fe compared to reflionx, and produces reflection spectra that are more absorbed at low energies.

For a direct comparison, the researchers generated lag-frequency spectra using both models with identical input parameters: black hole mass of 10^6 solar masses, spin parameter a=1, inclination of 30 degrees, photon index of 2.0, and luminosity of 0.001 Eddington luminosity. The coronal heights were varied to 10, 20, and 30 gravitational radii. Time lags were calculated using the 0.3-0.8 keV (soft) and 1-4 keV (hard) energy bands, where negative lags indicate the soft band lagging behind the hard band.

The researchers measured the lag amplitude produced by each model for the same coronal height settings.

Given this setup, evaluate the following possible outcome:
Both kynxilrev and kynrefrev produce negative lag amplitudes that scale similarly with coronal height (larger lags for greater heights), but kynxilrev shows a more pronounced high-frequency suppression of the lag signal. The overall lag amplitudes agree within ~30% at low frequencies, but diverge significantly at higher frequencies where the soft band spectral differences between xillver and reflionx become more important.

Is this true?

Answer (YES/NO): NO